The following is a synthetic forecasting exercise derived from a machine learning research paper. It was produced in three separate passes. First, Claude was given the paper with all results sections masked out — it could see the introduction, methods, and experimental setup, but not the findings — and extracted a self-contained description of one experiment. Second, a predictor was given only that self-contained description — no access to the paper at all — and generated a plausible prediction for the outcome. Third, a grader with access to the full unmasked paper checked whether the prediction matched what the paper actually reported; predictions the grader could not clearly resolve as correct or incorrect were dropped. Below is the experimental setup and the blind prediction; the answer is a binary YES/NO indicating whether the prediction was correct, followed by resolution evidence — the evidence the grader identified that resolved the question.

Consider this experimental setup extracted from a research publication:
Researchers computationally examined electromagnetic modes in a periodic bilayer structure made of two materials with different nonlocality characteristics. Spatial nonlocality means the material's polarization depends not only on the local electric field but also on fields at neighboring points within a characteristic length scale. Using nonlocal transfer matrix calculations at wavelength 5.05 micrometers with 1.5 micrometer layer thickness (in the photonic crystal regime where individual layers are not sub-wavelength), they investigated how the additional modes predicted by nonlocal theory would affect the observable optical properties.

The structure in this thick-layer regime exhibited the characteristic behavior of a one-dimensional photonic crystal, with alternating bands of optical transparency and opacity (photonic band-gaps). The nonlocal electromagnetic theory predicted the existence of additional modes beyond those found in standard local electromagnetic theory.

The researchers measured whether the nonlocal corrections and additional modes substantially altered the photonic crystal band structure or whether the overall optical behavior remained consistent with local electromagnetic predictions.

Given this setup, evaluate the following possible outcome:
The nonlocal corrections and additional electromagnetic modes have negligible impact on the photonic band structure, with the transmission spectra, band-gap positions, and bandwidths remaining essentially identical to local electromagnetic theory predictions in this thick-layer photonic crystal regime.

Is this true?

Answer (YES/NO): YES